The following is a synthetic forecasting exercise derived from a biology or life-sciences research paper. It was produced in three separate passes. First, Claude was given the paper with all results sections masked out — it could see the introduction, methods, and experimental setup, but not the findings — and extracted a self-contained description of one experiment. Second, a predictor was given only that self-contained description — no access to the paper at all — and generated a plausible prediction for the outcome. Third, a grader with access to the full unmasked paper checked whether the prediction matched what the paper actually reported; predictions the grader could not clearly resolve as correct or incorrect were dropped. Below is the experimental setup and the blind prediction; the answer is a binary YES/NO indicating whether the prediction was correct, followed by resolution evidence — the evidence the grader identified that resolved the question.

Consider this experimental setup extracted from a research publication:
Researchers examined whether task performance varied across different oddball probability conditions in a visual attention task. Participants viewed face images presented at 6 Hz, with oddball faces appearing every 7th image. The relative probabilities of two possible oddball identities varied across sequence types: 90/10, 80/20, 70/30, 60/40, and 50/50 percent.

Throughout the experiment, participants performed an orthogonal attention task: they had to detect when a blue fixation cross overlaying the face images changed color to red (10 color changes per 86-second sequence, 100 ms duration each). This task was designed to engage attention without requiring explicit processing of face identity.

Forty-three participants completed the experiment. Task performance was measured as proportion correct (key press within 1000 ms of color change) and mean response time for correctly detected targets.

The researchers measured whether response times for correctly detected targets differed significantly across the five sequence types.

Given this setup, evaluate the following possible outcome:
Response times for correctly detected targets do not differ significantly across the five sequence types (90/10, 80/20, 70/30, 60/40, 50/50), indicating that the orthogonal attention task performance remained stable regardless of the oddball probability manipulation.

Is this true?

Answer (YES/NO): YES